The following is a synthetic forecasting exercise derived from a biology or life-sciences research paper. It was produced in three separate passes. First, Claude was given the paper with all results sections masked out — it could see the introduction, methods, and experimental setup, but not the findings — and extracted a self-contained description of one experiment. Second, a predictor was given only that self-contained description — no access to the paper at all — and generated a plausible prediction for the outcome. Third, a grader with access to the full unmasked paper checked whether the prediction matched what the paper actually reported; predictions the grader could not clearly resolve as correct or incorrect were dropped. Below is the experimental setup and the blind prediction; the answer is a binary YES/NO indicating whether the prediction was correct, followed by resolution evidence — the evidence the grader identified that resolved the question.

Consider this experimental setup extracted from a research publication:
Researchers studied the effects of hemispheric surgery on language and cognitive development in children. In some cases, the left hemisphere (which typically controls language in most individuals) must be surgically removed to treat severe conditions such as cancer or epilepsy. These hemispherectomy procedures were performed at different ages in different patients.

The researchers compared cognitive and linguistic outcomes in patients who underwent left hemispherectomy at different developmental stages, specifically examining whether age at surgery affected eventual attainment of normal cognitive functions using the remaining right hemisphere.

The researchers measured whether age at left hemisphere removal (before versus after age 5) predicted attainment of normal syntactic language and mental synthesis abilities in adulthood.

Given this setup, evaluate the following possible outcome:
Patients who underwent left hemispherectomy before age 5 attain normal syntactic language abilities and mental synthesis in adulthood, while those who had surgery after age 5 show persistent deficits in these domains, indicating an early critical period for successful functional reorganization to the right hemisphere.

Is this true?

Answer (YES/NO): YES